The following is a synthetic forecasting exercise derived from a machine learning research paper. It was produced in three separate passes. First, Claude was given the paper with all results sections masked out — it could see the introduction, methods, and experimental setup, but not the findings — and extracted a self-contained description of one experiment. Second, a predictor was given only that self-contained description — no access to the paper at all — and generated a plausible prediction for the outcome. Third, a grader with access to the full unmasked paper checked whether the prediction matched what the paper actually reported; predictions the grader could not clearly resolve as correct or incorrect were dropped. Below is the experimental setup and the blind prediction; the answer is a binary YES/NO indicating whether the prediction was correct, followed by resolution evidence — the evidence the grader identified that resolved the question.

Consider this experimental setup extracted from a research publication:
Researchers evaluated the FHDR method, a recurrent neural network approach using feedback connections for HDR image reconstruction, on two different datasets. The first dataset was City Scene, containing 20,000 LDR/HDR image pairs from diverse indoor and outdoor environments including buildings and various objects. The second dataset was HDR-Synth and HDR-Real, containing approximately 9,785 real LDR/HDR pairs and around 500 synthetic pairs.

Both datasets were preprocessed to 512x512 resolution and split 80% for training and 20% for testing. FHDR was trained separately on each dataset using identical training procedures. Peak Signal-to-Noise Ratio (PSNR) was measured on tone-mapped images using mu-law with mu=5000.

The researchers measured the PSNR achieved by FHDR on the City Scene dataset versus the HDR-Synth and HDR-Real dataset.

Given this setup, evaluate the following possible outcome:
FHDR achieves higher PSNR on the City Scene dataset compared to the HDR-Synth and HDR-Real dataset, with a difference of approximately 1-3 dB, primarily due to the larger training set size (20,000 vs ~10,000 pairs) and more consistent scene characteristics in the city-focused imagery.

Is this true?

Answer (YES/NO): NO